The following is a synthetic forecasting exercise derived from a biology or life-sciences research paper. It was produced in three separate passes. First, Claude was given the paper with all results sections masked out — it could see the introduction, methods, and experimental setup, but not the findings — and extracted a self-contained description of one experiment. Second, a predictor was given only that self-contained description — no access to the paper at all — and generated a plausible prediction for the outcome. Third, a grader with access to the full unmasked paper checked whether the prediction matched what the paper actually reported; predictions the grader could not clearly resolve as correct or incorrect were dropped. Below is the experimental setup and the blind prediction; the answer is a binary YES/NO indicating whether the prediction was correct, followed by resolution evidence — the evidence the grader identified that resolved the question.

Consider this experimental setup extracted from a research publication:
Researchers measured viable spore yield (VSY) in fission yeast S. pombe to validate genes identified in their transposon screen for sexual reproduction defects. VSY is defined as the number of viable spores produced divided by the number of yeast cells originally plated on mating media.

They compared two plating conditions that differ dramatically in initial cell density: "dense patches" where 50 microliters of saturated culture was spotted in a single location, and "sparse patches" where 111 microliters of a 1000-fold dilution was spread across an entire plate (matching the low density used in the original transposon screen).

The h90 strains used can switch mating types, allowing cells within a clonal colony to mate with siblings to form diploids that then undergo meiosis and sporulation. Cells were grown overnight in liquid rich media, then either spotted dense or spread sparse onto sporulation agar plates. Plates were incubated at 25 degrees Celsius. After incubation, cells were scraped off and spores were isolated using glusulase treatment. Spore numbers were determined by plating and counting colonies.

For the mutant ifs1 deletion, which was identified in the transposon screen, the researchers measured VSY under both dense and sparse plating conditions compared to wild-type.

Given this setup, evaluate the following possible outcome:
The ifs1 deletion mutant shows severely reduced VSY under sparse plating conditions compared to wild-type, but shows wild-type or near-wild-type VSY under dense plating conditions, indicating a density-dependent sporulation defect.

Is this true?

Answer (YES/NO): NO